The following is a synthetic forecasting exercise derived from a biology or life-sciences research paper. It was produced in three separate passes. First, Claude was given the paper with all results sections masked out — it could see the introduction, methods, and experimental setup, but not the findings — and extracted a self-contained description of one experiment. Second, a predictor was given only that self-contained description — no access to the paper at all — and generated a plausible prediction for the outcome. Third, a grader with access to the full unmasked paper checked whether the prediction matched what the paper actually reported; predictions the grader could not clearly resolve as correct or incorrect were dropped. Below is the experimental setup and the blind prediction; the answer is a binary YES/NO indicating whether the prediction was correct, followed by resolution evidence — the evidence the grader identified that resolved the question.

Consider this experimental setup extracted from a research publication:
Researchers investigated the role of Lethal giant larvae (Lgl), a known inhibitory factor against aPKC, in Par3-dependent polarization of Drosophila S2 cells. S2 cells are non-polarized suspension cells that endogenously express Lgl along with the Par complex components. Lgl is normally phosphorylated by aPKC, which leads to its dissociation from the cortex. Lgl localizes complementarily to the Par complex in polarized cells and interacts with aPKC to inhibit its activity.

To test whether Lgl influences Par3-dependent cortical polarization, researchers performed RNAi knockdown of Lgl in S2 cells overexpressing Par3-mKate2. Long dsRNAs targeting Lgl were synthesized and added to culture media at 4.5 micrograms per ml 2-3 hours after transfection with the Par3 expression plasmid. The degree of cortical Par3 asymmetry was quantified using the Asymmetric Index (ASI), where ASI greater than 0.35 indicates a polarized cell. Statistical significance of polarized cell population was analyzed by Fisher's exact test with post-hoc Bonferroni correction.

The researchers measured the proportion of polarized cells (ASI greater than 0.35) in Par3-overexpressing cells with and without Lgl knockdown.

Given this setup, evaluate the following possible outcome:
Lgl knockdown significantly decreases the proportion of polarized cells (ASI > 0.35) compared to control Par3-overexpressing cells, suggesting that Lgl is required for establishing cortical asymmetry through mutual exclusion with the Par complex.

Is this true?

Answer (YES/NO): YES